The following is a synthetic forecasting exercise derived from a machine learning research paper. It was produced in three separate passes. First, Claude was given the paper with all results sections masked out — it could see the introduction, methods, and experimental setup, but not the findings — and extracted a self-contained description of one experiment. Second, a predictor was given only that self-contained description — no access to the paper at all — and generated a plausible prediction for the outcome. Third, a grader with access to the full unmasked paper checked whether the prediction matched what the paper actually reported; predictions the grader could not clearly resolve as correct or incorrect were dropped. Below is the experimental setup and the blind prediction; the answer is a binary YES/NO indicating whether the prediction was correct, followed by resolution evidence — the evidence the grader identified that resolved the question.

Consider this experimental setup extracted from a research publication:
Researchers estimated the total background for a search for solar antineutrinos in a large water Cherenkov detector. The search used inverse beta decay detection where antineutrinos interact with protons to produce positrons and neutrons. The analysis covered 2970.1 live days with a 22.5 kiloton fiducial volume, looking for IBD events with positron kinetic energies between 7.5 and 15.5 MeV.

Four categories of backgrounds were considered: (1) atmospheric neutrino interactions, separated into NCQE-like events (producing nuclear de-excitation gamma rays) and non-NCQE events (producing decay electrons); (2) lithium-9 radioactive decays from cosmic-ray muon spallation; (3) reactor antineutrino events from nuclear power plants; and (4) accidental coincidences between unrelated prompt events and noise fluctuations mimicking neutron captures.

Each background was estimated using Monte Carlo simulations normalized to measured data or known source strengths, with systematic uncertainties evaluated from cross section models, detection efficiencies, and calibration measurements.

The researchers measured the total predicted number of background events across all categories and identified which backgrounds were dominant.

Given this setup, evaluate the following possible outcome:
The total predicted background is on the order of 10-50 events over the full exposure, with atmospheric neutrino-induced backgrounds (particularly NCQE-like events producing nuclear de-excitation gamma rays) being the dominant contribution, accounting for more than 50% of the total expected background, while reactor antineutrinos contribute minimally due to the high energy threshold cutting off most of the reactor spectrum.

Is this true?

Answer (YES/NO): NO